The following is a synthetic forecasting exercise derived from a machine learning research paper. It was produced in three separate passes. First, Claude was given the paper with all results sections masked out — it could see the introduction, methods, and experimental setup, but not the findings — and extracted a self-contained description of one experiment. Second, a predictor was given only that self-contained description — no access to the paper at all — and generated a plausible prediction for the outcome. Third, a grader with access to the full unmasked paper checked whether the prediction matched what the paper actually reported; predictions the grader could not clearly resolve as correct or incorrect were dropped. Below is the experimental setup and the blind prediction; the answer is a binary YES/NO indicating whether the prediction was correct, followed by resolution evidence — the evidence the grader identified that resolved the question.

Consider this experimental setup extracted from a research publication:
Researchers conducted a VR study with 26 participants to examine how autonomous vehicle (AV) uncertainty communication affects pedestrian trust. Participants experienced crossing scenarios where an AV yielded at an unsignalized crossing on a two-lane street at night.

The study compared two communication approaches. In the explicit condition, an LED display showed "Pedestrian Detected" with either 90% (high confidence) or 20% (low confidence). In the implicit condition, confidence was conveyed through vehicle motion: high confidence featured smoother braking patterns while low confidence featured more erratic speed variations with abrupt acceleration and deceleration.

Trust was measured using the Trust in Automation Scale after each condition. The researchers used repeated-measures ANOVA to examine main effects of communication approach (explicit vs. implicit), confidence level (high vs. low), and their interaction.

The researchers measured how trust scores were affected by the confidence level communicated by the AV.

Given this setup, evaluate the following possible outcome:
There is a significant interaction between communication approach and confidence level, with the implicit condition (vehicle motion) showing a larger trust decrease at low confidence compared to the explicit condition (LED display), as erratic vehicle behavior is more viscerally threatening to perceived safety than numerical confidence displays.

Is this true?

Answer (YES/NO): NO